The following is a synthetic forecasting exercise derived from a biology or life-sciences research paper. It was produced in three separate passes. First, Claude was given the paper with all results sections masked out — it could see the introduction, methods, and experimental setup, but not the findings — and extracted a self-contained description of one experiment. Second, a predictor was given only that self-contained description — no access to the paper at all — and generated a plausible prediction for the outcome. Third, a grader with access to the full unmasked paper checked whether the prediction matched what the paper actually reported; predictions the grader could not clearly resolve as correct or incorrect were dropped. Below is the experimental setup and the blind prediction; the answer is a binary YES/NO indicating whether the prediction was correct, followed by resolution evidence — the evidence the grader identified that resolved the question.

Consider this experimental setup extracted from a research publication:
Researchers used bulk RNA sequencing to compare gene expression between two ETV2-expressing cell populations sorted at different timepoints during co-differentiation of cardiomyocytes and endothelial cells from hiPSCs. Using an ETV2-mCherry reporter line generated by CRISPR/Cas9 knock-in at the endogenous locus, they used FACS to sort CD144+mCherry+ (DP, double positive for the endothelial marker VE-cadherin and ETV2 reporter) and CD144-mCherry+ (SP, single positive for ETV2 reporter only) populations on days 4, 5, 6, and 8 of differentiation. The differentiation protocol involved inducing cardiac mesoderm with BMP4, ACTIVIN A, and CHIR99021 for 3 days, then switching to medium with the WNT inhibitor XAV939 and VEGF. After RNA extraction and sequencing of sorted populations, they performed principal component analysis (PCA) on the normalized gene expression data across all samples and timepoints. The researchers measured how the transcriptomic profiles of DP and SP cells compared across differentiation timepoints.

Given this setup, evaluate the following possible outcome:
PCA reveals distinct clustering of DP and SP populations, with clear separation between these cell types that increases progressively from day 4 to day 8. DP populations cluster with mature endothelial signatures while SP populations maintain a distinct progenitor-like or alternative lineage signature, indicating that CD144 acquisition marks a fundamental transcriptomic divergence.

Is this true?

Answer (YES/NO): YES